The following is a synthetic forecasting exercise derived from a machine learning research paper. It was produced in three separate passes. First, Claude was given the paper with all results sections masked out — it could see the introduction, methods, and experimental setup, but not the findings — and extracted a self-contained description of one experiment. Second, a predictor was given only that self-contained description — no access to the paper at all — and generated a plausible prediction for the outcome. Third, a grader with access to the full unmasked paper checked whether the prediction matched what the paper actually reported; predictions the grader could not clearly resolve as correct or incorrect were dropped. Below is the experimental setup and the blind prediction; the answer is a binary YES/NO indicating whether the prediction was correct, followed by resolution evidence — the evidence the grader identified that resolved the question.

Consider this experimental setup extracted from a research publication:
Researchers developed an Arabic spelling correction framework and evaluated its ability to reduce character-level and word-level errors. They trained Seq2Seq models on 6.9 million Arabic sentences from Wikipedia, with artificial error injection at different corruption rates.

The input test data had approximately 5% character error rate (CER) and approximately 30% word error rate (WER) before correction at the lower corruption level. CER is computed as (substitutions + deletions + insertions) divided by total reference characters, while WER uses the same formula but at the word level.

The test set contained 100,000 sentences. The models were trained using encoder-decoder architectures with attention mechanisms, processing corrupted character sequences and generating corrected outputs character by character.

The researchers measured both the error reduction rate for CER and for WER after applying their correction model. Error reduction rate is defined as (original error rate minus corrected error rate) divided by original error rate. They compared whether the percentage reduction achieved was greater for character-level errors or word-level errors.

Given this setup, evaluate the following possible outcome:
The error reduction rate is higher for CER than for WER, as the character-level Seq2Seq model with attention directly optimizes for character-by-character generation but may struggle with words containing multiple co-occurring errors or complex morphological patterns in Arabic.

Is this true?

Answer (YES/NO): NO